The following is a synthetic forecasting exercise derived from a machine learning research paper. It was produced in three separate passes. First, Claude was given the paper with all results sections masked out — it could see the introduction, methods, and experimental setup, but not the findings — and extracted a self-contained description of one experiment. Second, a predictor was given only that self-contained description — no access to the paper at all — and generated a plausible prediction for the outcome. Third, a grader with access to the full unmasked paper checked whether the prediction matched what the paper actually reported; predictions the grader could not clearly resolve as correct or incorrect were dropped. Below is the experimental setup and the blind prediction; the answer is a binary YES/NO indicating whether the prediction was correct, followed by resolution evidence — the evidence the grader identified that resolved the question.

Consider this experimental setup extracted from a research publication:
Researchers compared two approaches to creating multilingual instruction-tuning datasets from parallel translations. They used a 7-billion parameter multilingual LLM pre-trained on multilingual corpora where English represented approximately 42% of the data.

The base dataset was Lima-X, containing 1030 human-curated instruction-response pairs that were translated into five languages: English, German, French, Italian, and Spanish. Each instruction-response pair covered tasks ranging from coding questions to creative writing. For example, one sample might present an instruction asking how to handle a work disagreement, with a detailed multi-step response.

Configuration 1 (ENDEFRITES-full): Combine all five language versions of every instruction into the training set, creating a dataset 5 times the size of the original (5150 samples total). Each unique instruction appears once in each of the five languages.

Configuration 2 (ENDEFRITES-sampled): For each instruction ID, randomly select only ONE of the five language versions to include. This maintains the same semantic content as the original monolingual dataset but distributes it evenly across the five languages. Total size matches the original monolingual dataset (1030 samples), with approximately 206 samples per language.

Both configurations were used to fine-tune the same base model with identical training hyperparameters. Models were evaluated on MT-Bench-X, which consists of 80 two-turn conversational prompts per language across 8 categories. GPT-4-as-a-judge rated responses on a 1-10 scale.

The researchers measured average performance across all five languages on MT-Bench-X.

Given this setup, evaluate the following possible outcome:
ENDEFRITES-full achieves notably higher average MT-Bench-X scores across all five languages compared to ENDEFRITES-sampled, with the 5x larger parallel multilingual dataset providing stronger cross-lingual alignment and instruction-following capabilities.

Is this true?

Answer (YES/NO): NO